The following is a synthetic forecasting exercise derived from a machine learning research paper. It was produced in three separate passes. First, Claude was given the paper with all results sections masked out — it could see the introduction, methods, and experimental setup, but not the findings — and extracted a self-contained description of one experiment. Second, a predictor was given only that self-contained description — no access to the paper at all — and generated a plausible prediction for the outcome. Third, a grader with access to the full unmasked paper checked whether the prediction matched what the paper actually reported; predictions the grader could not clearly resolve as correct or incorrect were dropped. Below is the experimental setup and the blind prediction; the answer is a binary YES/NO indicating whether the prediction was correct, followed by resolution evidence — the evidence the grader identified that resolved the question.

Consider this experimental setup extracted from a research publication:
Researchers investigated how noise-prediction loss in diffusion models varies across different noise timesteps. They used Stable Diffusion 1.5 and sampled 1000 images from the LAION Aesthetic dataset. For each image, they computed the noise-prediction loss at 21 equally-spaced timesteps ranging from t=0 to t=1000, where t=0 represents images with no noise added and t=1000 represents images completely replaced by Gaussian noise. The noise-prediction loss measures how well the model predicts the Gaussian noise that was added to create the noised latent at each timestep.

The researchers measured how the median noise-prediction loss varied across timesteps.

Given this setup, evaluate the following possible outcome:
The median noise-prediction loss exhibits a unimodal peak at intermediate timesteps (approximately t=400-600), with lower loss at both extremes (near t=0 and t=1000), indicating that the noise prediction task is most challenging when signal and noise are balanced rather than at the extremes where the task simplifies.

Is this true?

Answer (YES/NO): NO